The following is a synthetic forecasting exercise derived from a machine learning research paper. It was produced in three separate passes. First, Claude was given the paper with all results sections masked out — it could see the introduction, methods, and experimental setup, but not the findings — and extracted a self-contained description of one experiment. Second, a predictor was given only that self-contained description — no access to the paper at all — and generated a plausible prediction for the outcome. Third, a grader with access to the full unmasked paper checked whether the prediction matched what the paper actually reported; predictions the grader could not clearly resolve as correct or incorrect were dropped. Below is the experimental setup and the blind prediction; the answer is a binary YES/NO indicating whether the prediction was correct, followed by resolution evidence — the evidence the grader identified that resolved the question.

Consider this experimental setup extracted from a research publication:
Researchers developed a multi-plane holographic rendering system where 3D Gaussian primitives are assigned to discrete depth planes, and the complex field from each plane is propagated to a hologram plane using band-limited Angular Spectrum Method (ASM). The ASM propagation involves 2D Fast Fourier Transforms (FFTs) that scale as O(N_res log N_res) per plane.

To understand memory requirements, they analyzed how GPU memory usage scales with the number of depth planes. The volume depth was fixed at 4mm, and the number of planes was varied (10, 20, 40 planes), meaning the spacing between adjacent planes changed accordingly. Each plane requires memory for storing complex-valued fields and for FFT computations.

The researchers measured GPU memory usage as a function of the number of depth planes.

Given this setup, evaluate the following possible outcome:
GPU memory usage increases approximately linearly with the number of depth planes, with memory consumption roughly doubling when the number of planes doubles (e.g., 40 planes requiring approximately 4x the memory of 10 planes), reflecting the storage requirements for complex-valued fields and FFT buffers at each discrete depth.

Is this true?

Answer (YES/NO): YES